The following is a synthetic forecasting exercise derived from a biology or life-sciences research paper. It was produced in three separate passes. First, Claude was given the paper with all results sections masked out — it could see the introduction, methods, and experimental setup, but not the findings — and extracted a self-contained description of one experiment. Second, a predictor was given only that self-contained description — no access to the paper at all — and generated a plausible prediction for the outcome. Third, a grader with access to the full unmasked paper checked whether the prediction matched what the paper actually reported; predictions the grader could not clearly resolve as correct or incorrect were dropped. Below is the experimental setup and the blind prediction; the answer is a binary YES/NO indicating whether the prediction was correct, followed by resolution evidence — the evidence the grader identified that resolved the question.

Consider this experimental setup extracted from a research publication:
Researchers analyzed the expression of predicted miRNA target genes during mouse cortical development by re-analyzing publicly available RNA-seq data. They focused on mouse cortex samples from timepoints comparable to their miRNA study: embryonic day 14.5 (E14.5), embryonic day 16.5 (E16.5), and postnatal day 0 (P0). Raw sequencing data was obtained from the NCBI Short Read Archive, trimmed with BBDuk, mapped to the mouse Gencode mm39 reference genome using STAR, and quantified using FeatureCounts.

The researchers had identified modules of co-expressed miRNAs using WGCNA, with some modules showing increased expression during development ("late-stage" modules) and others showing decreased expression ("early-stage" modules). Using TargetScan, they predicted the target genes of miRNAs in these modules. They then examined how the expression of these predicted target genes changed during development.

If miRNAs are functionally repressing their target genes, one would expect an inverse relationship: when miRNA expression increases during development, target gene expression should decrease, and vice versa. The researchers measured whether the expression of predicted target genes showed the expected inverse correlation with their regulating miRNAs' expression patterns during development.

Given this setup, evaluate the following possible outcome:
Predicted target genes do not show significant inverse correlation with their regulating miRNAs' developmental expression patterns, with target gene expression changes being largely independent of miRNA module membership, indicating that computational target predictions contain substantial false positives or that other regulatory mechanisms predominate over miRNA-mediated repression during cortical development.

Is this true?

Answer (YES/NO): NO